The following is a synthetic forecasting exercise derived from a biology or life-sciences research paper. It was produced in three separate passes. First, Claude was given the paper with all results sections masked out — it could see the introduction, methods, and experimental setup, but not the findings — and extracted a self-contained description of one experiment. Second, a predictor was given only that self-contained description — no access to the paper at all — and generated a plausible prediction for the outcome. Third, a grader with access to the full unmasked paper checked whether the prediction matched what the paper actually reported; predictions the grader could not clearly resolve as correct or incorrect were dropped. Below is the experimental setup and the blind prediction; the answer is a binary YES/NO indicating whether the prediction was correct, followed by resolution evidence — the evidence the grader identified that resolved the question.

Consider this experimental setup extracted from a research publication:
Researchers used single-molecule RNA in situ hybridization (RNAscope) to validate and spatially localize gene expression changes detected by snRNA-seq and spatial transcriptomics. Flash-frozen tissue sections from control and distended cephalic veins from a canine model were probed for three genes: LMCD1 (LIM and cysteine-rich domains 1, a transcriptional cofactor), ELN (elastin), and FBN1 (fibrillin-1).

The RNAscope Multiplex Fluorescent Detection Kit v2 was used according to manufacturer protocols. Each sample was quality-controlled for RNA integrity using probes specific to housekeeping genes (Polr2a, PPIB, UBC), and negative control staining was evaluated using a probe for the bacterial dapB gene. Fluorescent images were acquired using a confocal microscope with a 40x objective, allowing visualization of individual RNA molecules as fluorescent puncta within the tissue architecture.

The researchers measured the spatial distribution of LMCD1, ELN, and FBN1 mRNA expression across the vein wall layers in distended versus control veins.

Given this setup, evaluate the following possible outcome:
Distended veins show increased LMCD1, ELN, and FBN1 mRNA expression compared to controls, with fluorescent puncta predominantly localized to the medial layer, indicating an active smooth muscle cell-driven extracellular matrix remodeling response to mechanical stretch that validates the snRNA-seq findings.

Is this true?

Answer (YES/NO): NO